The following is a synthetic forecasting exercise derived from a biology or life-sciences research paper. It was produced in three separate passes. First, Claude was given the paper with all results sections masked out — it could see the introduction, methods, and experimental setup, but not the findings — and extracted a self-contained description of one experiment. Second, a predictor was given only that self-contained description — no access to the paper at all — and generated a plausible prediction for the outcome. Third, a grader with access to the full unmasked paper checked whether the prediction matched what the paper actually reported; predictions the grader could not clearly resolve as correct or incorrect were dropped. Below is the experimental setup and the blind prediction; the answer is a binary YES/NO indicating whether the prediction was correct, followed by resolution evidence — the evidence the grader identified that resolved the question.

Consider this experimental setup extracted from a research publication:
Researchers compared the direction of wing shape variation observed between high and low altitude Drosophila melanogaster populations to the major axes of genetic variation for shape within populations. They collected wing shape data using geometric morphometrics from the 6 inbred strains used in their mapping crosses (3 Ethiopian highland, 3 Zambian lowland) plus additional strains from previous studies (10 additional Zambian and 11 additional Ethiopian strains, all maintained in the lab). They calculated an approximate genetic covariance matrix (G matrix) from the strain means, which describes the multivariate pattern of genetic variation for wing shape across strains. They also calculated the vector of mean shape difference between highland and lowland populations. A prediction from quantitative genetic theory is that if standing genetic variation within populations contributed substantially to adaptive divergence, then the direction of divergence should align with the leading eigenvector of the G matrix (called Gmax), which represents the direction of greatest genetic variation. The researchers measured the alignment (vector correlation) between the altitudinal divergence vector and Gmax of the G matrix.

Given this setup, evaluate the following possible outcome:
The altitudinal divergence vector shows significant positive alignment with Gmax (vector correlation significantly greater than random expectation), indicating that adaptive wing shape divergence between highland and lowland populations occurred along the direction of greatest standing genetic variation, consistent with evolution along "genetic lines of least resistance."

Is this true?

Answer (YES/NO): NO